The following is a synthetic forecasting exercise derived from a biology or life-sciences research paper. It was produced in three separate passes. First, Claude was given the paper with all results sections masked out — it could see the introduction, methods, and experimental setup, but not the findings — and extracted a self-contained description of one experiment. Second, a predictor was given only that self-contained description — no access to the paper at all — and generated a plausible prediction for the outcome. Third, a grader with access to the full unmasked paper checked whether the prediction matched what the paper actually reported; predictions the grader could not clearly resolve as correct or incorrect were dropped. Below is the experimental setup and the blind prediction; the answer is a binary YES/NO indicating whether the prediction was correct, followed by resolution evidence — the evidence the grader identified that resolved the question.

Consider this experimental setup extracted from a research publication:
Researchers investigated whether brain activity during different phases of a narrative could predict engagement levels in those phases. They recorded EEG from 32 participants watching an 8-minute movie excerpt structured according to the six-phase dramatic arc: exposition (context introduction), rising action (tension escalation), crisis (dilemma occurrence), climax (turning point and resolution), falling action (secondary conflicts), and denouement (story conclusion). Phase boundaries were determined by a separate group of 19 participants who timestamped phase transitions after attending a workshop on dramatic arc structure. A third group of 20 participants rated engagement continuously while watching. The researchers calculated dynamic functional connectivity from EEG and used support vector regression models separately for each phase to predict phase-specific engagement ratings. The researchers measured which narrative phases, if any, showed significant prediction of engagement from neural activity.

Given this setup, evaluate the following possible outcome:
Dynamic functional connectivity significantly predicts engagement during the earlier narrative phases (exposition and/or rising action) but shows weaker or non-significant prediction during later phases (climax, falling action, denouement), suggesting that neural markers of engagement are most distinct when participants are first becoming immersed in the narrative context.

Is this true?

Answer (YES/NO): NO